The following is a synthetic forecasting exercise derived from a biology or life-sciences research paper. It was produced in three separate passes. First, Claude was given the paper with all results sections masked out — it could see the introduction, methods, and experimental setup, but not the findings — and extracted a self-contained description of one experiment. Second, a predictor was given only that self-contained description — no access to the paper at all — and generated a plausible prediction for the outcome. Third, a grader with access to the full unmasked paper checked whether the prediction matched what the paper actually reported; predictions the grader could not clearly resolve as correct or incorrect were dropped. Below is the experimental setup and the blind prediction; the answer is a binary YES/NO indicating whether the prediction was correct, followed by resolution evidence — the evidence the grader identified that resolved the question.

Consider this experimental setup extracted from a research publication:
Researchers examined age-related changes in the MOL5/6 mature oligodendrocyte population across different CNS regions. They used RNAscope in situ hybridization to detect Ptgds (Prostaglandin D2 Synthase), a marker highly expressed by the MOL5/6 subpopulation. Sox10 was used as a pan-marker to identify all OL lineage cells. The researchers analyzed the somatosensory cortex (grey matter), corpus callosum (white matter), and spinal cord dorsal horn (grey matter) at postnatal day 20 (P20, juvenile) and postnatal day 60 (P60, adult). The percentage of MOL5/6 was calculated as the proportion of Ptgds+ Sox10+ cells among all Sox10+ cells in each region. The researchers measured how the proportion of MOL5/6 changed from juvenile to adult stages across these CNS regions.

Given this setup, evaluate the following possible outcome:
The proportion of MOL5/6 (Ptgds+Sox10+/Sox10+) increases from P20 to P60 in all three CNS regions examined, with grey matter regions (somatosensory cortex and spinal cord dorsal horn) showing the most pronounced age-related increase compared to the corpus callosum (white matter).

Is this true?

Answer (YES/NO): NO